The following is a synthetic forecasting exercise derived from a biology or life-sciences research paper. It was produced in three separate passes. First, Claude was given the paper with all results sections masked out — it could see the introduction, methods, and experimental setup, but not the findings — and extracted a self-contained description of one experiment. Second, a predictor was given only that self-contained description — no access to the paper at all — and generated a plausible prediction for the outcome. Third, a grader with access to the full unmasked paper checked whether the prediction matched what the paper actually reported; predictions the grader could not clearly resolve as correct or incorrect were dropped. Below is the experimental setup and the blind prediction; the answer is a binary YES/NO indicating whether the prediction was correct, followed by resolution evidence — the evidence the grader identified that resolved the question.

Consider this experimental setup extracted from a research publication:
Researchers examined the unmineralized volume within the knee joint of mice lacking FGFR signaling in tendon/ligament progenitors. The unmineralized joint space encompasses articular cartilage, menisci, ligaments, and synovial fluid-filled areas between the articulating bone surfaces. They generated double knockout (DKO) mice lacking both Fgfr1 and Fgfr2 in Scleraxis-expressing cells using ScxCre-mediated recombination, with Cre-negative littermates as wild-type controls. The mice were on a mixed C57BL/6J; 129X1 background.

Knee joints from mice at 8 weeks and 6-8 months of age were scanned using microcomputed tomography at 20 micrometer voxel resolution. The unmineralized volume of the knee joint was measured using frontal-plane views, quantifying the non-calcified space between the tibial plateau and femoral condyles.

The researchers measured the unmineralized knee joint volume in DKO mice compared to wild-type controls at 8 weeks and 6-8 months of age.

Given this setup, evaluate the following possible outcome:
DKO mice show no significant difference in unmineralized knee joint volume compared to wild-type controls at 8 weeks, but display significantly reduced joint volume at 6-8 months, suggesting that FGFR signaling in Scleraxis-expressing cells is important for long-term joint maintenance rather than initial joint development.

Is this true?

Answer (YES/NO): NO